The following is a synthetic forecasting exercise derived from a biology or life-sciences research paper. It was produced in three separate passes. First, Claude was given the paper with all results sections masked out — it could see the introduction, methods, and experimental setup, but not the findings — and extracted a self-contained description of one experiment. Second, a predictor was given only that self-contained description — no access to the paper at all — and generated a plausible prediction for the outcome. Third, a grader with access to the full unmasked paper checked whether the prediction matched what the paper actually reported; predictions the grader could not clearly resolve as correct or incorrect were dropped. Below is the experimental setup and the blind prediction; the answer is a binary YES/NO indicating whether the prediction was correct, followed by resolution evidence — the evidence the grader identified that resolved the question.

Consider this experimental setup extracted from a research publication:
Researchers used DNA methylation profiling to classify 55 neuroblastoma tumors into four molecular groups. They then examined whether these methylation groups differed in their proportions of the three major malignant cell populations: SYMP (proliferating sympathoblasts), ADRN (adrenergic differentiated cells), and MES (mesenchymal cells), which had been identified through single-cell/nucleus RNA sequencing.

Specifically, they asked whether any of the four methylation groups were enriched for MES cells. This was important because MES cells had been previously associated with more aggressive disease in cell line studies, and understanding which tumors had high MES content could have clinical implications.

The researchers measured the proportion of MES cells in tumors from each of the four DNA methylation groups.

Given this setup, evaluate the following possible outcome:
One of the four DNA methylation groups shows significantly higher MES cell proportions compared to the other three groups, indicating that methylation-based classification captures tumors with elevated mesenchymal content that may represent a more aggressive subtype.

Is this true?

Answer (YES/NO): NO